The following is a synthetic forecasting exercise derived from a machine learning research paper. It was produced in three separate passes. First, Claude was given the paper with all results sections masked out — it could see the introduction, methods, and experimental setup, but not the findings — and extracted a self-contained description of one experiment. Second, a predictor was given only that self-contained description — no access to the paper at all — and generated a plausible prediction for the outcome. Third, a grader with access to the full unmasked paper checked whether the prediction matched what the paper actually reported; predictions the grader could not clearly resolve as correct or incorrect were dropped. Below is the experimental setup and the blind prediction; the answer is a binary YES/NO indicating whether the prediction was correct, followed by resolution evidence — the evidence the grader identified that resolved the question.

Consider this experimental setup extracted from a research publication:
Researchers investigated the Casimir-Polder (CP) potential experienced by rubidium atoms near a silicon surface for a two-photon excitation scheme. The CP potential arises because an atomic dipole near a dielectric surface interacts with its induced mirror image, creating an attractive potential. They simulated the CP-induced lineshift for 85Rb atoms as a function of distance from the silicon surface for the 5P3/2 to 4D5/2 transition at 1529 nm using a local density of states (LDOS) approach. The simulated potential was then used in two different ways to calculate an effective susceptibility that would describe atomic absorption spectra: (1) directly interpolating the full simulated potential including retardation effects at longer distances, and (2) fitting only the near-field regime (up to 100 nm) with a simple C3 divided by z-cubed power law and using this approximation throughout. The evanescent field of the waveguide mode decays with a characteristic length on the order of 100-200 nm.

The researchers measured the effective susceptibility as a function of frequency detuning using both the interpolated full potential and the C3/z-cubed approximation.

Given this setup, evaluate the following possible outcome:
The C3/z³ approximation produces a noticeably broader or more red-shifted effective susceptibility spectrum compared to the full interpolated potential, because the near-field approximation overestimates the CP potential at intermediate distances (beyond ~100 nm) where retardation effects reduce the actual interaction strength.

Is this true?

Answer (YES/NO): NO